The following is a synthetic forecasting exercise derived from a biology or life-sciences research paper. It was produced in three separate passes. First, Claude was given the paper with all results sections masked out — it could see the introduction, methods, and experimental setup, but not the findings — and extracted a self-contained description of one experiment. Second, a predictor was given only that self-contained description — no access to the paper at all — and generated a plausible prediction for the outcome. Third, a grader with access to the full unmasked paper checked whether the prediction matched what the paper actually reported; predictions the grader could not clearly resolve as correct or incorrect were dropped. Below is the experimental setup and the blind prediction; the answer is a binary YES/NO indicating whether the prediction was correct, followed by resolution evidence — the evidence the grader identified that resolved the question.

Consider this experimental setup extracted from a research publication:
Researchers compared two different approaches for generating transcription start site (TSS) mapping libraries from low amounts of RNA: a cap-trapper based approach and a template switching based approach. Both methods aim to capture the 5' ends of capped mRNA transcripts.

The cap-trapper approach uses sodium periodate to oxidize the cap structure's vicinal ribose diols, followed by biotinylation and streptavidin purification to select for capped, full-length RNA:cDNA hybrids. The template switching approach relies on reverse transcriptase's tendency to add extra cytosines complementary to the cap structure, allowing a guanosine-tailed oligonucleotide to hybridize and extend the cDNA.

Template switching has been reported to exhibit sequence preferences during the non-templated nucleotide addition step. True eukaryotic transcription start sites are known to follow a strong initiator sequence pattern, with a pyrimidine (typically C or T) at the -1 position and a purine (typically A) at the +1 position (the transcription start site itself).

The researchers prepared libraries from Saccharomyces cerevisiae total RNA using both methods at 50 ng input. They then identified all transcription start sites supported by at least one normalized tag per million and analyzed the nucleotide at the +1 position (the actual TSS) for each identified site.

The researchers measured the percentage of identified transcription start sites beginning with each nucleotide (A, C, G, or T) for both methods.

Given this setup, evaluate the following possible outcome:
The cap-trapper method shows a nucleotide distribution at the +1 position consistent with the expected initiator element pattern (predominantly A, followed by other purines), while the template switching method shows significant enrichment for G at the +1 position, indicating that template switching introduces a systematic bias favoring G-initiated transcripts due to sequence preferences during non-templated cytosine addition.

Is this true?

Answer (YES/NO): YES